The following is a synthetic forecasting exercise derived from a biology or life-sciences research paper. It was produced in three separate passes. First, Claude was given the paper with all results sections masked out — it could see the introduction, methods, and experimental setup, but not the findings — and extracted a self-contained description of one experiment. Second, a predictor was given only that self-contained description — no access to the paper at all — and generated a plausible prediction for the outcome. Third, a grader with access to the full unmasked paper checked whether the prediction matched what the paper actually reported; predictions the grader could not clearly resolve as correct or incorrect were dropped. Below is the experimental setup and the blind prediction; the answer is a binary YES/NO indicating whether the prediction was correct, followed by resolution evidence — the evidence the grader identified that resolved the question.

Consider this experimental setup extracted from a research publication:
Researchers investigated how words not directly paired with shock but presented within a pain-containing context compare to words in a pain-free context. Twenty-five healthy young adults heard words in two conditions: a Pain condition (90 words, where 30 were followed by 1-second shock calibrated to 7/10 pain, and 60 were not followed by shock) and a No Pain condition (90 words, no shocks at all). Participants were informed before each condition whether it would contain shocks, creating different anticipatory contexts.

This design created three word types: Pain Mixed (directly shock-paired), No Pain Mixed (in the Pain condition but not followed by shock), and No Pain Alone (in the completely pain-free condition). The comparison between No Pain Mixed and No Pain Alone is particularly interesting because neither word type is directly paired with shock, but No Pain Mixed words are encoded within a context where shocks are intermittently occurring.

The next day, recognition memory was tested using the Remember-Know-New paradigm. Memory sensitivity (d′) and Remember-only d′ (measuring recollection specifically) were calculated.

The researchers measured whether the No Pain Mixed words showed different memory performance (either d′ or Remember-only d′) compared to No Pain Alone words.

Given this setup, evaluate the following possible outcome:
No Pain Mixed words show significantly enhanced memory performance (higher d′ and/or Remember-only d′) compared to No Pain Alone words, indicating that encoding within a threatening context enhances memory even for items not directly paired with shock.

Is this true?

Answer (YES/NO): NO